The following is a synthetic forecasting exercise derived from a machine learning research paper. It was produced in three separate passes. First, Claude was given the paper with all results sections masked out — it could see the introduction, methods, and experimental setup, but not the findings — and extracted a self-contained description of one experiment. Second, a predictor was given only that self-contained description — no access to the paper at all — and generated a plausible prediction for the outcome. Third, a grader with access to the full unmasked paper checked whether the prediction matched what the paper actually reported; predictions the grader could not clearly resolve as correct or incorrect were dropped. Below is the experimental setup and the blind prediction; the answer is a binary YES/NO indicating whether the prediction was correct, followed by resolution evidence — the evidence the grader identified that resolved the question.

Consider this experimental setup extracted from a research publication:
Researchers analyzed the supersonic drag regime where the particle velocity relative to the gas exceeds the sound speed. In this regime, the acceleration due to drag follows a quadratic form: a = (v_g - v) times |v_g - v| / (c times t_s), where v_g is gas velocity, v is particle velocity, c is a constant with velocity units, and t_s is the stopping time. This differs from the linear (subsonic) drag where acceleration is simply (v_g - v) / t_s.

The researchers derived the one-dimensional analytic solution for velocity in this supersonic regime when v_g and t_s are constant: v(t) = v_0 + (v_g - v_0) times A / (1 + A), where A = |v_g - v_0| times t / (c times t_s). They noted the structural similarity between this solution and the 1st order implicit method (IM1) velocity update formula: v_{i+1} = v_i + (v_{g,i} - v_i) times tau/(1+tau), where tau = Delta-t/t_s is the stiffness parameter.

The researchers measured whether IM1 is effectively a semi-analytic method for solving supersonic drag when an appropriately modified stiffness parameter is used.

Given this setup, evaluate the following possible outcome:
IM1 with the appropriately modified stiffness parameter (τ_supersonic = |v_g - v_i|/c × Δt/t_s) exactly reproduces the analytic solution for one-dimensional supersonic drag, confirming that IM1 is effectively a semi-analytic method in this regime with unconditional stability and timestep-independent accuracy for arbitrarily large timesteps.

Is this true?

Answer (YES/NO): NO